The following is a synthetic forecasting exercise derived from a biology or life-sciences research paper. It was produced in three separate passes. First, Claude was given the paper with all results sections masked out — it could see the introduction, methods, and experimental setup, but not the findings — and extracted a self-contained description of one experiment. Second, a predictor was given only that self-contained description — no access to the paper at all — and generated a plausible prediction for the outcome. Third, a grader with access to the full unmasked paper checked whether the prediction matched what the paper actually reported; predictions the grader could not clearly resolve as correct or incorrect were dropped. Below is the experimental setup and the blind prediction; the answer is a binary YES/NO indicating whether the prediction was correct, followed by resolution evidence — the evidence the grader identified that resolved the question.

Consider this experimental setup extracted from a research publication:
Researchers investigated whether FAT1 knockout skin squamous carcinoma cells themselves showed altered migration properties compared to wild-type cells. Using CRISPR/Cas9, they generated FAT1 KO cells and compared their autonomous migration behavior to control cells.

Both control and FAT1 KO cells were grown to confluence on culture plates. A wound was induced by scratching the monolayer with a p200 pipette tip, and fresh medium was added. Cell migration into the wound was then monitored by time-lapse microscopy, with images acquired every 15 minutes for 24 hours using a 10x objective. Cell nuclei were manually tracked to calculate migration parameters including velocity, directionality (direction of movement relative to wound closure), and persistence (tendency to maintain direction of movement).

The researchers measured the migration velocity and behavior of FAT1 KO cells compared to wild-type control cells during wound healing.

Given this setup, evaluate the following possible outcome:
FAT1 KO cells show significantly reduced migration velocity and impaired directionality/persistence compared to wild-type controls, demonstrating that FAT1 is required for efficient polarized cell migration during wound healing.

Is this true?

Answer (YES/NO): YES